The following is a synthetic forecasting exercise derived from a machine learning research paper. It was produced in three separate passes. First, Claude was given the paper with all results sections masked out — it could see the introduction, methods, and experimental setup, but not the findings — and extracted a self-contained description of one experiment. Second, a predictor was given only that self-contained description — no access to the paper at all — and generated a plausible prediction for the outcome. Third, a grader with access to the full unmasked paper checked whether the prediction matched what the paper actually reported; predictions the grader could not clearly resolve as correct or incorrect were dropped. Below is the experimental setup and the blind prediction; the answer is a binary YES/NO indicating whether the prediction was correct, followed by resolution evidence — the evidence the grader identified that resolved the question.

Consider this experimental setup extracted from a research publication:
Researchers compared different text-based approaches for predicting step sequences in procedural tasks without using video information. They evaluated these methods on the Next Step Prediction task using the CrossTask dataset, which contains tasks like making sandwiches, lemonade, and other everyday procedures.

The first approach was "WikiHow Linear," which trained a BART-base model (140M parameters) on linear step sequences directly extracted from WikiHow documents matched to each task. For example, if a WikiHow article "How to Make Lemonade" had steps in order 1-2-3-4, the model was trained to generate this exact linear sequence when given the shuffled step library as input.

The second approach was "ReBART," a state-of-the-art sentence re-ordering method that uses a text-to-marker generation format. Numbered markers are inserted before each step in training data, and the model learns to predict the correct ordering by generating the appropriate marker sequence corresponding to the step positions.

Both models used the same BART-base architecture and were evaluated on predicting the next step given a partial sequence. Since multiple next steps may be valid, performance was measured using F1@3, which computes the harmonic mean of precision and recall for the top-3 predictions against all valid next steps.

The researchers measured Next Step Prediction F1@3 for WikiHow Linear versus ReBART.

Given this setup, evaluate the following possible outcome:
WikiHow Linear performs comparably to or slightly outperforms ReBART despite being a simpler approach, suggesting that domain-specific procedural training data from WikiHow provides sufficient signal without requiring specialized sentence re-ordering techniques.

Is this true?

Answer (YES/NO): NO